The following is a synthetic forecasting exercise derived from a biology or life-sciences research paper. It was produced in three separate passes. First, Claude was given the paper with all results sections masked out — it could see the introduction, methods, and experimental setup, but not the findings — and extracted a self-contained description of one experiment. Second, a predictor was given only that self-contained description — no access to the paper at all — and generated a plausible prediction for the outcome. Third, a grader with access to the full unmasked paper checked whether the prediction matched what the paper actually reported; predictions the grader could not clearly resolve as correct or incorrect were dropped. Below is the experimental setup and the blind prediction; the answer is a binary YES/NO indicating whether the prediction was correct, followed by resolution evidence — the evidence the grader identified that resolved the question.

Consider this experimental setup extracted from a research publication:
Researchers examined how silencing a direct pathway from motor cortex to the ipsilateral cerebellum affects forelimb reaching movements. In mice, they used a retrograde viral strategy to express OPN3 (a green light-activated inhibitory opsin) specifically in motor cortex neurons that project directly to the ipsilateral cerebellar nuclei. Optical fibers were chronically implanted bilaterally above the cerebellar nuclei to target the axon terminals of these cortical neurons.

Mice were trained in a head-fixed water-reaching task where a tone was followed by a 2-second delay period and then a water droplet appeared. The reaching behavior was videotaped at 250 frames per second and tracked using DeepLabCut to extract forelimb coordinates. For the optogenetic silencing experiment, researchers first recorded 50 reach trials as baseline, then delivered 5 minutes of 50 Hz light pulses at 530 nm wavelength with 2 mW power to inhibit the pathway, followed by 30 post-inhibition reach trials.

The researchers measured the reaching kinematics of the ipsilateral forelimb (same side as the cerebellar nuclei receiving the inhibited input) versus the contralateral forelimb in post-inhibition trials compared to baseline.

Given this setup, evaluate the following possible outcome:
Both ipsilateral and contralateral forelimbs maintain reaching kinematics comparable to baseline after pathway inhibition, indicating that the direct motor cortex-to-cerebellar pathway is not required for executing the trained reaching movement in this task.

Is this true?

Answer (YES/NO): NO